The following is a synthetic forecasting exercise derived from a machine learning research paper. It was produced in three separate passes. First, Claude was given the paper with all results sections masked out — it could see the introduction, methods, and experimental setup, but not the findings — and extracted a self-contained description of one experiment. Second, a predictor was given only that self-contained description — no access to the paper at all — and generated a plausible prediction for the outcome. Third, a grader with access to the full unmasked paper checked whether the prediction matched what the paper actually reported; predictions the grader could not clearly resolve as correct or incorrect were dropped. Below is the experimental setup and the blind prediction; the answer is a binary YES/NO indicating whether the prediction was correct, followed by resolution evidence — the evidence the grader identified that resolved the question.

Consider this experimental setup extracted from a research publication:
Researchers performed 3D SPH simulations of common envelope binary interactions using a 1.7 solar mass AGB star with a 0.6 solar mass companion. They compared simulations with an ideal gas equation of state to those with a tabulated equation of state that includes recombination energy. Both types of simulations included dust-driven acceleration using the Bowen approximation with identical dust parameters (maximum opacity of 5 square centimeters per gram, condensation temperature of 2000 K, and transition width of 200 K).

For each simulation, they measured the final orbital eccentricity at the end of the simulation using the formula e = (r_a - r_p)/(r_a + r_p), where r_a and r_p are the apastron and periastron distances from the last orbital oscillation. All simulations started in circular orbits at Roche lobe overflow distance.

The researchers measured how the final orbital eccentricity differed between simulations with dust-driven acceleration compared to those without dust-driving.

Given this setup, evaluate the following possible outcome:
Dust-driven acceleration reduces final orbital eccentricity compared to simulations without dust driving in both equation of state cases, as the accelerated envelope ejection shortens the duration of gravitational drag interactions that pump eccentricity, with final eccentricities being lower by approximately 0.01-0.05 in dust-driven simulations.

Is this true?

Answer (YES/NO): NO